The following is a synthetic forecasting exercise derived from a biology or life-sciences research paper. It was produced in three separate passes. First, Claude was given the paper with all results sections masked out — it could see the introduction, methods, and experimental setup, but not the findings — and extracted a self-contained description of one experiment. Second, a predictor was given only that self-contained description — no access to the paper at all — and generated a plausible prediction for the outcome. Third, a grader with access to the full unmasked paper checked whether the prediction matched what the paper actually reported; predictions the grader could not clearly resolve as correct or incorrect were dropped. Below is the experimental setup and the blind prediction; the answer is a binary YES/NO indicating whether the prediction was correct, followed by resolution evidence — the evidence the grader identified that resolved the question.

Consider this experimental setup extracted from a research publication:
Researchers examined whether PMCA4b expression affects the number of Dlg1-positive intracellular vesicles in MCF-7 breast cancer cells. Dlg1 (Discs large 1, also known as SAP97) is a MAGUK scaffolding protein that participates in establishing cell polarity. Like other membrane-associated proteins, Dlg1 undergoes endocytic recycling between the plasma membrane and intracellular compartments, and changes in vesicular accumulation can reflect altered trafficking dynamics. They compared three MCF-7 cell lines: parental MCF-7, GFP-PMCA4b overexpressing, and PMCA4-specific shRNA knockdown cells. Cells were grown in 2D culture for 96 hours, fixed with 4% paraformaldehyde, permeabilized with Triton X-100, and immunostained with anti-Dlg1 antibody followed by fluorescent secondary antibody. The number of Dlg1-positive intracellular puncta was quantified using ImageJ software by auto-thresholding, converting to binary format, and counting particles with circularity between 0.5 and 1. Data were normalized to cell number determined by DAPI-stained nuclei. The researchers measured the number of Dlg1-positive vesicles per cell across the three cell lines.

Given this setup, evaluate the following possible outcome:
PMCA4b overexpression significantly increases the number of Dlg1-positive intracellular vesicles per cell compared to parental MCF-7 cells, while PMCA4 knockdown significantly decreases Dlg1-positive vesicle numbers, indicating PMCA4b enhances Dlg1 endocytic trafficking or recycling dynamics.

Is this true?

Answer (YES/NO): NO